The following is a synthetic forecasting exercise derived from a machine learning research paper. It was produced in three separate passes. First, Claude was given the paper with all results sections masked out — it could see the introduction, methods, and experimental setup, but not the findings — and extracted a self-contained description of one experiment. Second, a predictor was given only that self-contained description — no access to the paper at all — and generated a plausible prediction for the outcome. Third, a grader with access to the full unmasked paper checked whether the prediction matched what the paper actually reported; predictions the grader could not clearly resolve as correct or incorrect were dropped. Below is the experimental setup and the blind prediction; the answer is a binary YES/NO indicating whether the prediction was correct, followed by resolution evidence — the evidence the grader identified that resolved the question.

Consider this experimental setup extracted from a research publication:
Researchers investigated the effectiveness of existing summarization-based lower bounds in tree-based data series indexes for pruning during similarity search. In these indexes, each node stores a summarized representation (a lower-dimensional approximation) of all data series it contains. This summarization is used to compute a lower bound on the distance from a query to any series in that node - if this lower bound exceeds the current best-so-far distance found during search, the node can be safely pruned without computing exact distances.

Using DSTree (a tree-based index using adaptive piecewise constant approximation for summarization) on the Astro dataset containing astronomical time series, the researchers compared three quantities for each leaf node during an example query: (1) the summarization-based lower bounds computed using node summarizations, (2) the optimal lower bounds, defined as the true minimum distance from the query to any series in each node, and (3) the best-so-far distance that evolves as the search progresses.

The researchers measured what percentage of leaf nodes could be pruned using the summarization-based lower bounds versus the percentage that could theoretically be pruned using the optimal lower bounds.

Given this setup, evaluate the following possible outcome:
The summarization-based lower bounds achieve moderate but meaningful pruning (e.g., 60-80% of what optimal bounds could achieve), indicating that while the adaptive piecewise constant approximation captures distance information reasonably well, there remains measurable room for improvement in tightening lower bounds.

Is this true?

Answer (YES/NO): NO